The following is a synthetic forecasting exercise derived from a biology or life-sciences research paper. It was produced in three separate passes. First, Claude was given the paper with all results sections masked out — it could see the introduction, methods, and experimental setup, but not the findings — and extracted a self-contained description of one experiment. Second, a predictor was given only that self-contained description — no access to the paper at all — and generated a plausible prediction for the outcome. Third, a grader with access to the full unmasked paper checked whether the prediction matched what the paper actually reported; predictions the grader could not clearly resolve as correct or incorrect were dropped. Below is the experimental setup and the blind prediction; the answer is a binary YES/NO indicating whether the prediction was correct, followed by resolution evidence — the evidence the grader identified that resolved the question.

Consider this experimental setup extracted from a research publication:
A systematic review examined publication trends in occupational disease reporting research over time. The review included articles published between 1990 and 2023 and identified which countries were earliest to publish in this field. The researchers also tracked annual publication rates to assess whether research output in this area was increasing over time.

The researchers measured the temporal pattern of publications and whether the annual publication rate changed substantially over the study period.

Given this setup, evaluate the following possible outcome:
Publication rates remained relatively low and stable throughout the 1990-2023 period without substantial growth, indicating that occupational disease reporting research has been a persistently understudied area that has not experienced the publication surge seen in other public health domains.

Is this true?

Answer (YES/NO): YES